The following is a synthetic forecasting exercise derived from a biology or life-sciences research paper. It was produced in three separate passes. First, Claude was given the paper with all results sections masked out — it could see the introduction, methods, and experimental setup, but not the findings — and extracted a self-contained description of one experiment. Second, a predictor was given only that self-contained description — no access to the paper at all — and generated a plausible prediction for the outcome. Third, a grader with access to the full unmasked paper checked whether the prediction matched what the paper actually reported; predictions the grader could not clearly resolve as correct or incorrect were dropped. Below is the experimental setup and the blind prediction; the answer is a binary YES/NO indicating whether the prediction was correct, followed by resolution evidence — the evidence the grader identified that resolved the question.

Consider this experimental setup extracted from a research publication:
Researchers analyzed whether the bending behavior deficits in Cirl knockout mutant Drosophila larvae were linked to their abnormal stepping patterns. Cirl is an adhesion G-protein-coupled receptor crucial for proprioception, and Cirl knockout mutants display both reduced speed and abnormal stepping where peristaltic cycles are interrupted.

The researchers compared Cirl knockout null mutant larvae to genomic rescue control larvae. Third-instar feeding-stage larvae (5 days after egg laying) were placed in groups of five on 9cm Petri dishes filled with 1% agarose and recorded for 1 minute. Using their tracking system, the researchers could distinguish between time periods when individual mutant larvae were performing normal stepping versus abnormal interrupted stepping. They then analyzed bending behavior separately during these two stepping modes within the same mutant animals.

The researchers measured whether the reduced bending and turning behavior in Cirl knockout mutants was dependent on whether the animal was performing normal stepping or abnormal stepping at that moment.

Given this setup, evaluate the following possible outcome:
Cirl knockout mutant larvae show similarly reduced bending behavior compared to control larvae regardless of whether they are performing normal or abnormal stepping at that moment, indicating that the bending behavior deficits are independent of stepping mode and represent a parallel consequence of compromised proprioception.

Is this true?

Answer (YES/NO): YES